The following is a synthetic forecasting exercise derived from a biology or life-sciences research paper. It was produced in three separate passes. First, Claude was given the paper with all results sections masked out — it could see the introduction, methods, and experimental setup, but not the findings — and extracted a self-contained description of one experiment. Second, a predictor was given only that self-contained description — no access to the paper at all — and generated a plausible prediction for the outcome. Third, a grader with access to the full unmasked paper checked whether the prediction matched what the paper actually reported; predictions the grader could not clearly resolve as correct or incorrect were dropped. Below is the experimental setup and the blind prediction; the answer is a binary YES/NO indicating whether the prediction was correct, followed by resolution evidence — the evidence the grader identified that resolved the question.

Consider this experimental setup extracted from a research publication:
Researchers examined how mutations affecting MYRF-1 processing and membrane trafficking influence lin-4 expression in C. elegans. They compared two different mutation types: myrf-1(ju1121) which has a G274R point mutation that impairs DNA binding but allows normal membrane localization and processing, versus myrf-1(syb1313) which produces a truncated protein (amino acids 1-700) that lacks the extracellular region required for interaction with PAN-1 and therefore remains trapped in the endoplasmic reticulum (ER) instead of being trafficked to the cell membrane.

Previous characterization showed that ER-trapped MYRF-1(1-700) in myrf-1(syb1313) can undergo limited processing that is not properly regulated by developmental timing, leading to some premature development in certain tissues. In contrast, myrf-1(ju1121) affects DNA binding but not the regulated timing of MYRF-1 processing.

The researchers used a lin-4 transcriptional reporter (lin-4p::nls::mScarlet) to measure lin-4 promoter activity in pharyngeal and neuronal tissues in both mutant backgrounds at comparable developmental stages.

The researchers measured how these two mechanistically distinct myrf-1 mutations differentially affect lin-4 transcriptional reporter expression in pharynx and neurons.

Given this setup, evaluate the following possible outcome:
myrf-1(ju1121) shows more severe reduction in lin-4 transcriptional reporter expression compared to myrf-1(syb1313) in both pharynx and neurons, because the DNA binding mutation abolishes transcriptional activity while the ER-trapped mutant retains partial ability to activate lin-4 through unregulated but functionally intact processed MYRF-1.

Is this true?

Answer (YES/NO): YES